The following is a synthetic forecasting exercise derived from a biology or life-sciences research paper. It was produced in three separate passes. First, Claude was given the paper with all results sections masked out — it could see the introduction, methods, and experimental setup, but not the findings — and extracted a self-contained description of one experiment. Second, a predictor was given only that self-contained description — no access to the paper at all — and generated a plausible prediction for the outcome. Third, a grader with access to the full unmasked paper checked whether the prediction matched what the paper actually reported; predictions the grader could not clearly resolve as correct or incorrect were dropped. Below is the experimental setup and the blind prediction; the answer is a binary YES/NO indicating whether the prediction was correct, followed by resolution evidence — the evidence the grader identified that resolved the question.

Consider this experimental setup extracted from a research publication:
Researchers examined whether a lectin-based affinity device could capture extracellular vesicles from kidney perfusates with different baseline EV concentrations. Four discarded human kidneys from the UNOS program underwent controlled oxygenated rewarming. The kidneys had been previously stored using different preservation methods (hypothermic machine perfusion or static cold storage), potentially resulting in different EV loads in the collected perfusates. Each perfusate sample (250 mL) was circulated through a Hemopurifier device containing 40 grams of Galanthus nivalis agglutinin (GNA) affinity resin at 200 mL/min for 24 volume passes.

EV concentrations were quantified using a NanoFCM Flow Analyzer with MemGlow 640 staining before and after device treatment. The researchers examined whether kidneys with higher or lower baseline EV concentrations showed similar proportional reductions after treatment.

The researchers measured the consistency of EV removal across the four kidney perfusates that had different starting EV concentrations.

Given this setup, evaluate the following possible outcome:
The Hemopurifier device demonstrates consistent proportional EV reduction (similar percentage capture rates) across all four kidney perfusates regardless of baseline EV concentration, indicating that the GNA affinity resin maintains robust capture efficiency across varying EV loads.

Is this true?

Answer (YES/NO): NO